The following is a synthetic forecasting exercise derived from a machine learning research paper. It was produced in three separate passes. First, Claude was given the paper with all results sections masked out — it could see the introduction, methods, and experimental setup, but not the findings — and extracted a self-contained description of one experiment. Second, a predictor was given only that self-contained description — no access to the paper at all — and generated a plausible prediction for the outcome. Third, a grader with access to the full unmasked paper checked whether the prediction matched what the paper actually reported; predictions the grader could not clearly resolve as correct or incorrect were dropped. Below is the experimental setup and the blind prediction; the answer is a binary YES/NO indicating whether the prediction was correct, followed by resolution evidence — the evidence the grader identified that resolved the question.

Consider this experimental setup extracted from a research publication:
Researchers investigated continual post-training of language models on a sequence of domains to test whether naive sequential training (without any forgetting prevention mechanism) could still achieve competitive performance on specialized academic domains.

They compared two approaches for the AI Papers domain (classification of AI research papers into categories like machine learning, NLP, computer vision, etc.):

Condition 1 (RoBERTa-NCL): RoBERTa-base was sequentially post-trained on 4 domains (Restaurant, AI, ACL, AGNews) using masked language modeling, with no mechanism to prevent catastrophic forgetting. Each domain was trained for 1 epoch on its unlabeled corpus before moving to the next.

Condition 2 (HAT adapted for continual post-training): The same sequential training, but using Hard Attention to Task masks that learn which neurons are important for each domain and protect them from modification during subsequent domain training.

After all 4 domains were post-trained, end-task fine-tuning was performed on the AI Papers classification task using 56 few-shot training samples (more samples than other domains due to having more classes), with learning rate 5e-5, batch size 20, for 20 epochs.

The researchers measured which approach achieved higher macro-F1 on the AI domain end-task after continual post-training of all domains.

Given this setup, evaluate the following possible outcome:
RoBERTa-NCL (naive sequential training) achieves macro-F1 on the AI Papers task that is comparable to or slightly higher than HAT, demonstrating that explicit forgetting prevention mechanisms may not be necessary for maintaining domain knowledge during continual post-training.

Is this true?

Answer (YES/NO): YES